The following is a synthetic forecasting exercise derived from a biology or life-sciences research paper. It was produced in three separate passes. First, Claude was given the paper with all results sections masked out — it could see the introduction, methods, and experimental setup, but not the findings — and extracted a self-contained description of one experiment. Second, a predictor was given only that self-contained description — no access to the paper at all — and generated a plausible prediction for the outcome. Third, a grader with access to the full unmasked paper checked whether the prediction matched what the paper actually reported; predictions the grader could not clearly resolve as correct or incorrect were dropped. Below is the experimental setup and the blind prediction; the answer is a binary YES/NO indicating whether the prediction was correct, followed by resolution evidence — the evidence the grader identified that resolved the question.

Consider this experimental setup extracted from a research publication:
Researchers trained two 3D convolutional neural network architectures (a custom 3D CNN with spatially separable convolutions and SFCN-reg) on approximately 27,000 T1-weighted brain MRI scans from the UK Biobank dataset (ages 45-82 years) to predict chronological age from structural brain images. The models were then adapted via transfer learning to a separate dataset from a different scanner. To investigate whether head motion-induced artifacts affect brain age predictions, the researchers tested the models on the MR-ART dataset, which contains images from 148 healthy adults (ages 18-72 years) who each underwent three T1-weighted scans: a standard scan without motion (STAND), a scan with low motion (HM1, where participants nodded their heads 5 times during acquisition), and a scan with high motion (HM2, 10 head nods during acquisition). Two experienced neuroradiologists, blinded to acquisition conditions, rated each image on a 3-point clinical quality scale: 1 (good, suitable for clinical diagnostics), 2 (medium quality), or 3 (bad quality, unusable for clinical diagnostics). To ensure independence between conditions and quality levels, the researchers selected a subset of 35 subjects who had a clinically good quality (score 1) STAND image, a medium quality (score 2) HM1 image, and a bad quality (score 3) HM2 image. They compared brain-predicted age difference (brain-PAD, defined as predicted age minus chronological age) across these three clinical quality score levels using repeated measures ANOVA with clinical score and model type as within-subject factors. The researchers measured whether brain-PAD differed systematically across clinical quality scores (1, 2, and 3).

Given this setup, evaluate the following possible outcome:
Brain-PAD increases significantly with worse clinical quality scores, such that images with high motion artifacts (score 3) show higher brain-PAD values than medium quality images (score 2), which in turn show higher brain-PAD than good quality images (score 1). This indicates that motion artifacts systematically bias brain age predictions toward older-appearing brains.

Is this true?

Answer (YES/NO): YES